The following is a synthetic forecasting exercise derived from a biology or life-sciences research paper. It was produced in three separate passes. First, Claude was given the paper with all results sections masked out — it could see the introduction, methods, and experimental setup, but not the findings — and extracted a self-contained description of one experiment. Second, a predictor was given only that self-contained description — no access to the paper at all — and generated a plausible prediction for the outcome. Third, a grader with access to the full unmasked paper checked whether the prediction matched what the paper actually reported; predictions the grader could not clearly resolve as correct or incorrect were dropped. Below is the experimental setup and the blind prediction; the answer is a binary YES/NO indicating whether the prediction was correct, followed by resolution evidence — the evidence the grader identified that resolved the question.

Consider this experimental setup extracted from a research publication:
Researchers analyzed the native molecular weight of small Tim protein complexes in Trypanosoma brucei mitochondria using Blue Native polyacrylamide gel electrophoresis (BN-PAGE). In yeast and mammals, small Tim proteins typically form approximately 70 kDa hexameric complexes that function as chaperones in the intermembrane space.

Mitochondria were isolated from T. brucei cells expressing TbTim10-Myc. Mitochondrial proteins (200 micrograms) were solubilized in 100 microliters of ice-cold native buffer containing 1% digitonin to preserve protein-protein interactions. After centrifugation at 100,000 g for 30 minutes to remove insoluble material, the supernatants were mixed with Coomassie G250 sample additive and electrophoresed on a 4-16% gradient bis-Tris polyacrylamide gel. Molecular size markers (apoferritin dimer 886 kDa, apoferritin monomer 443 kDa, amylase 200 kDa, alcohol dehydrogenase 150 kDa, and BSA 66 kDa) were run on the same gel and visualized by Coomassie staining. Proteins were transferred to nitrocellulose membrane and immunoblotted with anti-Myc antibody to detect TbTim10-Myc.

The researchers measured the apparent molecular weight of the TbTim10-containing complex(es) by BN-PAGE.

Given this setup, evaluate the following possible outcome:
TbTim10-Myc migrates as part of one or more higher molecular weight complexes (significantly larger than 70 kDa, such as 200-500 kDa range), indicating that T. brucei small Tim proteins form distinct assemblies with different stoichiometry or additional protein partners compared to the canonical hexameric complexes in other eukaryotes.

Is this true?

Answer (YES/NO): NO